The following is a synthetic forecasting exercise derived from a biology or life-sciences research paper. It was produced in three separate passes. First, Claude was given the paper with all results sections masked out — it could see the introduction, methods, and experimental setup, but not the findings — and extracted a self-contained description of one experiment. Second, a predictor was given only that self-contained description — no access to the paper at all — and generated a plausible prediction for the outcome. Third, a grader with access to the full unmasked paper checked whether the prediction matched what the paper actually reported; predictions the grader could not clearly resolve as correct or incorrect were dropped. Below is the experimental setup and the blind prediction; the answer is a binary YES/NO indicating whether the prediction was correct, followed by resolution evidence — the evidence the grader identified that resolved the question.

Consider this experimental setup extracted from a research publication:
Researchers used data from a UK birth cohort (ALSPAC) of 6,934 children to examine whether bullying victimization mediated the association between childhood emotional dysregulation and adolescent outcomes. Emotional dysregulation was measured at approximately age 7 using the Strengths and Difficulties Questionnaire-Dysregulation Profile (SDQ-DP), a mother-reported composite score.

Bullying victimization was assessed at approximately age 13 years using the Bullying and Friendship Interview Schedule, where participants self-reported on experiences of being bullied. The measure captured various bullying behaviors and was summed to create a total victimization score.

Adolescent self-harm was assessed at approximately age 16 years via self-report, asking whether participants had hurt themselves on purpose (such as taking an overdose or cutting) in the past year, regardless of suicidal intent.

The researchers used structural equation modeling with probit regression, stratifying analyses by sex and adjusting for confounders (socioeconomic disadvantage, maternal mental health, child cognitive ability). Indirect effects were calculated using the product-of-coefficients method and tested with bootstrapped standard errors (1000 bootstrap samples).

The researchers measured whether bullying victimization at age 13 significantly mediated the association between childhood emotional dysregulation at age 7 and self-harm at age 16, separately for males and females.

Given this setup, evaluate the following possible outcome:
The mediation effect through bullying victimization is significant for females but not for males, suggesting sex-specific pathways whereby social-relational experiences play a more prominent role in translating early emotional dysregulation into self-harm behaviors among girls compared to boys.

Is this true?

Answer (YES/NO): YES